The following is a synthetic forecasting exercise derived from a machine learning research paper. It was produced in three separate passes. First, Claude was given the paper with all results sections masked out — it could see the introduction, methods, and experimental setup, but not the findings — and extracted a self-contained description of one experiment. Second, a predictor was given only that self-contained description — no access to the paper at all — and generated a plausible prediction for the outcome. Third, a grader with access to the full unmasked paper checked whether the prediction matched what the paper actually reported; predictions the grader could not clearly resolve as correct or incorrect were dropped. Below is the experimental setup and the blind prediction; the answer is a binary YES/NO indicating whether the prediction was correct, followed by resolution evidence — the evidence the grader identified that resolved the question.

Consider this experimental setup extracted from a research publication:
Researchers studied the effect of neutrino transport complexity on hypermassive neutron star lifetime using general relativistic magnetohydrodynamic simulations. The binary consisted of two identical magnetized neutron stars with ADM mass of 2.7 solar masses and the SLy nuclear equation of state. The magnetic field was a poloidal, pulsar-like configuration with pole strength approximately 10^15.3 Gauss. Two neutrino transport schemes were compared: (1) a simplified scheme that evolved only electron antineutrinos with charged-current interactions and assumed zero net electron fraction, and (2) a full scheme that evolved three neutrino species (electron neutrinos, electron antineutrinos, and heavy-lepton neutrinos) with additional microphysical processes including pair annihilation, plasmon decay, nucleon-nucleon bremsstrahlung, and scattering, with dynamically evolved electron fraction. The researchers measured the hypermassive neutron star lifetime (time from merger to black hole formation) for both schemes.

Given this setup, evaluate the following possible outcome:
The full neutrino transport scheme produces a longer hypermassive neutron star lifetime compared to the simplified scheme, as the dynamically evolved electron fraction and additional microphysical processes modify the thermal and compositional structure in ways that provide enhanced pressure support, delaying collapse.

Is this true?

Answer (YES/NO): YES